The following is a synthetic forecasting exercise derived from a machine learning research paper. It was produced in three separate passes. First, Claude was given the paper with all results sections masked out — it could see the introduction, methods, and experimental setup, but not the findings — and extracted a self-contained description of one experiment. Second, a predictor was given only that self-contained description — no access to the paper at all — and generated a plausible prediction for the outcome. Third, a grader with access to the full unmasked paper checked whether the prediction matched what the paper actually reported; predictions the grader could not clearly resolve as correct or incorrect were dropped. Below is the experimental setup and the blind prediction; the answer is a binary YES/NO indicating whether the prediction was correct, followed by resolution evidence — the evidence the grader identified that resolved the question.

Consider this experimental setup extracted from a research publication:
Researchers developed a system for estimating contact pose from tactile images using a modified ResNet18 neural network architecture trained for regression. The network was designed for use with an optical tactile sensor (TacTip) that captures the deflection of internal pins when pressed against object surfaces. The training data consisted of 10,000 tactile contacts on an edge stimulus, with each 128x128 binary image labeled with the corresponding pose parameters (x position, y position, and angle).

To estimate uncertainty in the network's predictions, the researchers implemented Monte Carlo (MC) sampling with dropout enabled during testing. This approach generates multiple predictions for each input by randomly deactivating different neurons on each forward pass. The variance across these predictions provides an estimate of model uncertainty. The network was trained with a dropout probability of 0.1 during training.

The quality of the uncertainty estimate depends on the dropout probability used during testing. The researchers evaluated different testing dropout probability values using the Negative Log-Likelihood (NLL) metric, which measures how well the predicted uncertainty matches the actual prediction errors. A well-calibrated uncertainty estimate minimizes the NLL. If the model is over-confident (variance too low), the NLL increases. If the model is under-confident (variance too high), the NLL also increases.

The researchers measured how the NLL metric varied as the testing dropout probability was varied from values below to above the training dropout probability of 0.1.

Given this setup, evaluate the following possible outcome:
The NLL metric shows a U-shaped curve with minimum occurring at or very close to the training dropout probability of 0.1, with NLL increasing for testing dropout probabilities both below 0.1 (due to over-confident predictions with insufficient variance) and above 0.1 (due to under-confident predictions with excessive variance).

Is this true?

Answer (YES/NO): YES